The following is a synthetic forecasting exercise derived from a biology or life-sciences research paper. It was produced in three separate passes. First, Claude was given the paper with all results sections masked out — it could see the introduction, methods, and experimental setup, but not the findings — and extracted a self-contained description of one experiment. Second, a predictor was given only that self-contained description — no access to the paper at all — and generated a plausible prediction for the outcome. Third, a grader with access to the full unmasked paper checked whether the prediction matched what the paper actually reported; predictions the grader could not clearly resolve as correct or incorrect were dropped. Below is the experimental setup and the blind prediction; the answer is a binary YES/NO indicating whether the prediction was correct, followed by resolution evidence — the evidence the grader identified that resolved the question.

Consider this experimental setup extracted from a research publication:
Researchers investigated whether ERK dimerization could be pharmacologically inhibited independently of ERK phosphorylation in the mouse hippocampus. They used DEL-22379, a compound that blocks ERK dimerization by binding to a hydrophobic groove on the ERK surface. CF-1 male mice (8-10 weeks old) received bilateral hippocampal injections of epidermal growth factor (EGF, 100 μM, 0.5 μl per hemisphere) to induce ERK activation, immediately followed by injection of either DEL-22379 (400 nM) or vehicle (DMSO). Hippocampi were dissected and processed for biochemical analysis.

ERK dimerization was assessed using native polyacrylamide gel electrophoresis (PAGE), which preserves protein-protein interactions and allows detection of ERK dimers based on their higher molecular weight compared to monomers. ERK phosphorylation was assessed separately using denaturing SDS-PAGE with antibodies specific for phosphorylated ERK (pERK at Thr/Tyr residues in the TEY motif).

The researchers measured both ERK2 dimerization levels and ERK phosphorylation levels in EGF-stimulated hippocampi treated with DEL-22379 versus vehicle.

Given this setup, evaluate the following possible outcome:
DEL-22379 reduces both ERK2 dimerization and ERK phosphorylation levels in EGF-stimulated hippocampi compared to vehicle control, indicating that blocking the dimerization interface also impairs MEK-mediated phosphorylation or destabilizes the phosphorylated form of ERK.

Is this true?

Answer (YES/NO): NO